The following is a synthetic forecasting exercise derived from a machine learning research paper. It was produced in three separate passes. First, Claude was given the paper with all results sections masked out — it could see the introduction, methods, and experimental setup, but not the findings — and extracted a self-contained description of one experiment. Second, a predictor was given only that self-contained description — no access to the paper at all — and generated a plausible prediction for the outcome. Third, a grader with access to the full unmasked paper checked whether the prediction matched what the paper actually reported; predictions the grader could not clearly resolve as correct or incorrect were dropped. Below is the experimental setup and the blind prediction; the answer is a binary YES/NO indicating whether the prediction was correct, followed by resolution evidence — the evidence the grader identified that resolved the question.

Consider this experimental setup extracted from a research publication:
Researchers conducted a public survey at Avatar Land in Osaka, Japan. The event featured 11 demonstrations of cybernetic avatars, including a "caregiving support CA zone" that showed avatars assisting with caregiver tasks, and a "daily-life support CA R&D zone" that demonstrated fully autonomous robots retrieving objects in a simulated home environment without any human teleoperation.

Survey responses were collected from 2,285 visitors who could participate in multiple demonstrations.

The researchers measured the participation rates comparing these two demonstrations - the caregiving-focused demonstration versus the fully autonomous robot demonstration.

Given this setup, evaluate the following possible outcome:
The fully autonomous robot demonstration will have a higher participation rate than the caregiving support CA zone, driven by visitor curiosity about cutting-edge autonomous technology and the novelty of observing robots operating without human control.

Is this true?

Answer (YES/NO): NO